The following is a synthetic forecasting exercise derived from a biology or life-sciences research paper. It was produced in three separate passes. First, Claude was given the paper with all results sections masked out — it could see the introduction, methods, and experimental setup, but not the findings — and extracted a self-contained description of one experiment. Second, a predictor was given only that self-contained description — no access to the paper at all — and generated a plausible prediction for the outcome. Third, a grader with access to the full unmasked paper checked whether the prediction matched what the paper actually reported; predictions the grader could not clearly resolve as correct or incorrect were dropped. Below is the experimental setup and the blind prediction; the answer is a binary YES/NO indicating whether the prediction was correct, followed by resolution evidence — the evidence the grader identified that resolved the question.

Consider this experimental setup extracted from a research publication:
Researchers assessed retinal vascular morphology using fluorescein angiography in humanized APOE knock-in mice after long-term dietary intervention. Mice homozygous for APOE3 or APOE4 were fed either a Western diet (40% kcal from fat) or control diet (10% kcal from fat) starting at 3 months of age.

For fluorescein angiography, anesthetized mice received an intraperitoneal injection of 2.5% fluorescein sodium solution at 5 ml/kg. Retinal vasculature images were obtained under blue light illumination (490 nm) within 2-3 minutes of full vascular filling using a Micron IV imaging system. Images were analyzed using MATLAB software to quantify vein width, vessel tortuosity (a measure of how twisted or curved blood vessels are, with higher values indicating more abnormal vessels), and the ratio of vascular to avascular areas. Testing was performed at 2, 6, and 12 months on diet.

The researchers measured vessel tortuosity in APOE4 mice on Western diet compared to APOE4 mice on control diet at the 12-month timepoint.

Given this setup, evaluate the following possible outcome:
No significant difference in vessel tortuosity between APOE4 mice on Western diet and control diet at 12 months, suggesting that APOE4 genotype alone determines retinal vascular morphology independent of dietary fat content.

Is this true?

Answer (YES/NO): NO